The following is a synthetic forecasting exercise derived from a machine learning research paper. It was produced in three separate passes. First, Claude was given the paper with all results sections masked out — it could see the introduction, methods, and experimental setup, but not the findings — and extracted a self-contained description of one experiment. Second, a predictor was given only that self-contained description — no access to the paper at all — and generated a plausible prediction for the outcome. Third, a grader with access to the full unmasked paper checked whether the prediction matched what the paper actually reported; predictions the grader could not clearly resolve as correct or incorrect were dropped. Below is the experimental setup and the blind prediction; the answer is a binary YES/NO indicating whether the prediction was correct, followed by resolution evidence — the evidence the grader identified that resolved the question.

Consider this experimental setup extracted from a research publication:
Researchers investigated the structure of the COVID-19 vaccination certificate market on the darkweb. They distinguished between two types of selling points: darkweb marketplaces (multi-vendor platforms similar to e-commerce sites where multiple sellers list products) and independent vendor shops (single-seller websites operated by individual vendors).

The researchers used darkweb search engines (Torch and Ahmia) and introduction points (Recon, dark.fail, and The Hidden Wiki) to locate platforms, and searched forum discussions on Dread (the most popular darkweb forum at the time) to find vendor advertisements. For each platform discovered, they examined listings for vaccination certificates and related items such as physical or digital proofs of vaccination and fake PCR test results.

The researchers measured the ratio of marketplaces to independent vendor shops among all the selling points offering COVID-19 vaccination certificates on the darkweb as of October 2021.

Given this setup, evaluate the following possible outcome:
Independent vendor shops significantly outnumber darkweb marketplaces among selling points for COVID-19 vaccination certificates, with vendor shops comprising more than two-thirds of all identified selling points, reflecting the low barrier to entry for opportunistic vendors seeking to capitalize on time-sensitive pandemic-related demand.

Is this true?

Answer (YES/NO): NO